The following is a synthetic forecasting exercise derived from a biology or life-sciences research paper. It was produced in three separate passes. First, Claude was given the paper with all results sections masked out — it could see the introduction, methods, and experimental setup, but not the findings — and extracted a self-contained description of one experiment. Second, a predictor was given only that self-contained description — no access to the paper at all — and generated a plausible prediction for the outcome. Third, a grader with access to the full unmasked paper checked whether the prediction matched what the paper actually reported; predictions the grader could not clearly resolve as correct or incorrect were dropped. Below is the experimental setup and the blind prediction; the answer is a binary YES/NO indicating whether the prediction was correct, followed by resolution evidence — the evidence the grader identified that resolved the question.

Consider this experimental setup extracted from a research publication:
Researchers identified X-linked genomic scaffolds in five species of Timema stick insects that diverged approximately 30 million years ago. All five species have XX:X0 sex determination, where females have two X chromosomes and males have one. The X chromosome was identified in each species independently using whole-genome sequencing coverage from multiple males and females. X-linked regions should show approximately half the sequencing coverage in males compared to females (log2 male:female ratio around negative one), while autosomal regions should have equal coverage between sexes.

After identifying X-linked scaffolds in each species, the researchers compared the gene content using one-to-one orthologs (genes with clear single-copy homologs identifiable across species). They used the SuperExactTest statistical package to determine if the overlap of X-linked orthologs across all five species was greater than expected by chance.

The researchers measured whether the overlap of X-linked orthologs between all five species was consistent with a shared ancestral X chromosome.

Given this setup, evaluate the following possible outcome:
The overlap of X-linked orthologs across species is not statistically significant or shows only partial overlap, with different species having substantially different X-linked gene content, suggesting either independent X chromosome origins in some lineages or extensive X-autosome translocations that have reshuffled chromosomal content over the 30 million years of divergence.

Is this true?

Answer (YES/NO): NO